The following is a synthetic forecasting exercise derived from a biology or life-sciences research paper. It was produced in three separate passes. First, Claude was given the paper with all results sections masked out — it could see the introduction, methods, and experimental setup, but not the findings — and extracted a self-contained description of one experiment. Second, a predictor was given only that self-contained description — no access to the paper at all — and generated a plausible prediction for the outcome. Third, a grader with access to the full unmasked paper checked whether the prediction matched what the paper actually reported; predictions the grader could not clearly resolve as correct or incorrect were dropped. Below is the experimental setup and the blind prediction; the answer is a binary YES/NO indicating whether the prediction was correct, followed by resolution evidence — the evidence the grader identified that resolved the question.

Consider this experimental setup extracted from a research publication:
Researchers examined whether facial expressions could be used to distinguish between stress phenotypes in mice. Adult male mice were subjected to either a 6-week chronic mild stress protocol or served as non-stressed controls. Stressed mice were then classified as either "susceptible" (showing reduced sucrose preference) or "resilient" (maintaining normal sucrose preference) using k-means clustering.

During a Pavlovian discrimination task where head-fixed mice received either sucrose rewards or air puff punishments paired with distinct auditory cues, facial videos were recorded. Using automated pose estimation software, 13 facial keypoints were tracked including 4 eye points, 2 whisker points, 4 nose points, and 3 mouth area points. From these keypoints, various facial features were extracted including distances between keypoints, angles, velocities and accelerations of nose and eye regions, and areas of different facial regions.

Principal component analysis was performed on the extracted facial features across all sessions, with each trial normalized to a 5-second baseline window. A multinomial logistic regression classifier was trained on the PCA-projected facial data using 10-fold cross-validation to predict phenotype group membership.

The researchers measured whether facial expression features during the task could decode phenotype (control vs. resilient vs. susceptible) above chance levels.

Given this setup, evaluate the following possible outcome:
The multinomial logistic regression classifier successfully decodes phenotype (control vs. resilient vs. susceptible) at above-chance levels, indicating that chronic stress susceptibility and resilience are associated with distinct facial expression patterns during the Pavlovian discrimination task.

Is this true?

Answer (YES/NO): YES